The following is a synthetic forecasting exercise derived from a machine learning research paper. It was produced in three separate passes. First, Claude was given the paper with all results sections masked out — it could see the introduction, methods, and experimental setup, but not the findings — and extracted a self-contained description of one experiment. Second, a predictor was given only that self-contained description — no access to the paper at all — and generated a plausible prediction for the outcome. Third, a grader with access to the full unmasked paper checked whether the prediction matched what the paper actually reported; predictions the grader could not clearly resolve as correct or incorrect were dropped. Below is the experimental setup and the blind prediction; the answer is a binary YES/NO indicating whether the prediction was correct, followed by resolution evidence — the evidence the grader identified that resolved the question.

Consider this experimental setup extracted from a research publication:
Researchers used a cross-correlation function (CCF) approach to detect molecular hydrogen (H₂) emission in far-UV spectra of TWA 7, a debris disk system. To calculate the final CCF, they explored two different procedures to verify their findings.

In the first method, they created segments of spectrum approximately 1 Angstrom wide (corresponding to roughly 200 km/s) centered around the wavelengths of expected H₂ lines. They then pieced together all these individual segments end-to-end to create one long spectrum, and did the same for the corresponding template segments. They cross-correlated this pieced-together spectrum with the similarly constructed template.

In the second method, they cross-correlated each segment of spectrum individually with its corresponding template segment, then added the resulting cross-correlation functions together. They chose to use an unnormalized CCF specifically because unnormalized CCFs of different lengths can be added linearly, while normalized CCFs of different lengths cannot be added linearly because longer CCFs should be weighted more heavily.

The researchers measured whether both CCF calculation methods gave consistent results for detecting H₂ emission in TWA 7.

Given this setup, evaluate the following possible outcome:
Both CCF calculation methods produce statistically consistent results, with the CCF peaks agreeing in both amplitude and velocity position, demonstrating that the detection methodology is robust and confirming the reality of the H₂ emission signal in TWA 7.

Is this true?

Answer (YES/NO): YES